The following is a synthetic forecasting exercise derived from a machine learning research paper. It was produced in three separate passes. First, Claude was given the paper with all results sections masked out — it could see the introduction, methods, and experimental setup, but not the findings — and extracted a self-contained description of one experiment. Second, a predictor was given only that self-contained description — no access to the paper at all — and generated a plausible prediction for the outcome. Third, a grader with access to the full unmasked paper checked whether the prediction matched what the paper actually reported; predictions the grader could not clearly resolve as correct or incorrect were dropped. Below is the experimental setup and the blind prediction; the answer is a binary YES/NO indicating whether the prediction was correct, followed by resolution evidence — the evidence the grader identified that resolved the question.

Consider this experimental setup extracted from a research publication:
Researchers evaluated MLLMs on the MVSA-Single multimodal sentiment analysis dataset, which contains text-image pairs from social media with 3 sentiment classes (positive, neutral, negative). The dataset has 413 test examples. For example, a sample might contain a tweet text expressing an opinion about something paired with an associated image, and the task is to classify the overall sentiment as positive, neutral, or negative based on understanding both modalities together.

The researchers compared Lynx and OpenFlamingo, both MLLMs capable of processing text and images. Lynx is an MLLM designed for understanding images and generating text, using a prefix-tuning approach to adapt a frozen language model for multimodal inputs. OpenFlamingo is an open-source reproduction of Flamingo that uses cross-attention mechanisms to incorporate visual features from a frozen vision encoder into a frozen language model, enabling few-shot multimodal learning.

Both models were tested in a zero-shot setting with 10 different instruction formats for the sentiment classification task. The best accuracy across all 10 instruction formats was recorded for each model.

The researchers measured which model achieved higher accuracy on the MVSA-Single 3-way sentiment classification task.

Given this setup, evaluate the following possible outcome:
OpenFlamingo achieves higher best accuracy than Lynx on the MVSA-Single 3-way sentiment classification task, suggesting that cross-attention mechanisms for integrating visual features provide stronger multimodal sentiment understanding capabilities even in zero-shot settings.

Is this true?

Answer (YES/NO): NO